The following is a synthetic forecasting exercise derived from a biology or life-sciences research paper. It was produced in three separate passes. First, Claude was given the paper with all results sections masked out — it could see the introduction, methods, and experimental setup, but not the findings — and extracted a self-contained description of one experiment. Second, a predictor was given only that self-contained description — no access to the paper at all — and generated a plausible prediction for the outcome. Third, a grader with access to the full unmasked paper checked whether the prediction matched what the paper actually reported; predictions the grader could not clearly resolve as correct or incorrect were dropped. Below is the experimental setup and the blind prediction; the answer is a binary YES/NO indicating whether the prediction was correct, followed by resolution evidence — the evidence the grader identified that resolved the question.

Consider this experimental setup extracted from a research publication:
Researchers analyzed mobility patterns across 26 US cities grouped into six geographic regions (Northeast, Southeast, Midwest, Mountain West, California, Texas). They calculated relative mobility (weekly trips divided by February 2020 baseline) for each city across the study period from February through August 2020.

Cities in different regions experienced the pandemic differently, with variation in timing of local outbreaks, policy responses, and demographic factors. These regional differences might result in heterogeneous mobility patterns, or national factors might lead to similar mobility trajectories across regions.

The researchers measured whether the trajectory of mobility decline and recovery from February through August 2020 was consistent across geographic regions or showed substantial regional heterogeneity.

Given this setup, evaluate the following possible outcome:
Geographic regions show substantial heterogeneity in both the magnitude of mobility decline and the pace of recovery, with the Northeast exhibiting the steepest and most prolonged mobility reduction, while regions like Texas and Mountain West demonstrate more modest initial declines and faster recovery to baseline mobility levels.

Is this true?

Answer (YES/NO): NO